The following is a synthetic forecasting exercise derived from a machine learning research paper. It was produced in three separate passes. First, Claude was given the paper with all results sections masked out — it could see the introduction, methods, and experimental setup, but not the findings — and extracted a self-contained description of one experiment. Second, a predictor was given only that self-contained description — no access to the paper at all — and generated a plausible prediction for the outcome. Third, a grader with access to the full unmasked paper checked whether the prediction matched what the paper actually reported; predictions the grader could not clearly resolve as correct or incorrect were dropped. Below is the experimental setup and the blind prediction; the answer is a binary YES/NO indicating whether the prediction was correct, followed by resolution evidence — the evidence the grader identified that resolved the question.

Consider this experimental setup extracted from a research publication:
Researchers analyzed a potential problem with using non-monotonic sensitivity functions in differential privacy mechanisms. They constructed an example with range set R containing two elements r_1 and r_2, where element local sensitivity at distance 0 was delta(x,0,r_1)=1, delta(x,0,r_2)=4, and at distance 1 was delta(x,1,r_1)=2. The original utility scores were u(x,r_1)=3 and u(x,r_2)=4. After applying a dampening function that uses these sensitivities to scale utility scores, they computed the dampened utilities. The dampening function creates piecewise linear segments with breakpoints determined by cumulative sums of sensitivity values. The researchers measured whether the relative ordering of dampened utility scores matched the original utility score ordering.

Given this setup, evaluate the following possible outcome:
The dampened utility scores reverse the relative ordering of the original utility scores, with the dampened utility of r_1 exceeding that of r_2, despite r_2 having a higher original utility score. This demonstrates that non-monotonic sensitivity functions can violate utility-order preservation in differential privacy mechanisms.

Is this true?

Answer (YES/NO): YES